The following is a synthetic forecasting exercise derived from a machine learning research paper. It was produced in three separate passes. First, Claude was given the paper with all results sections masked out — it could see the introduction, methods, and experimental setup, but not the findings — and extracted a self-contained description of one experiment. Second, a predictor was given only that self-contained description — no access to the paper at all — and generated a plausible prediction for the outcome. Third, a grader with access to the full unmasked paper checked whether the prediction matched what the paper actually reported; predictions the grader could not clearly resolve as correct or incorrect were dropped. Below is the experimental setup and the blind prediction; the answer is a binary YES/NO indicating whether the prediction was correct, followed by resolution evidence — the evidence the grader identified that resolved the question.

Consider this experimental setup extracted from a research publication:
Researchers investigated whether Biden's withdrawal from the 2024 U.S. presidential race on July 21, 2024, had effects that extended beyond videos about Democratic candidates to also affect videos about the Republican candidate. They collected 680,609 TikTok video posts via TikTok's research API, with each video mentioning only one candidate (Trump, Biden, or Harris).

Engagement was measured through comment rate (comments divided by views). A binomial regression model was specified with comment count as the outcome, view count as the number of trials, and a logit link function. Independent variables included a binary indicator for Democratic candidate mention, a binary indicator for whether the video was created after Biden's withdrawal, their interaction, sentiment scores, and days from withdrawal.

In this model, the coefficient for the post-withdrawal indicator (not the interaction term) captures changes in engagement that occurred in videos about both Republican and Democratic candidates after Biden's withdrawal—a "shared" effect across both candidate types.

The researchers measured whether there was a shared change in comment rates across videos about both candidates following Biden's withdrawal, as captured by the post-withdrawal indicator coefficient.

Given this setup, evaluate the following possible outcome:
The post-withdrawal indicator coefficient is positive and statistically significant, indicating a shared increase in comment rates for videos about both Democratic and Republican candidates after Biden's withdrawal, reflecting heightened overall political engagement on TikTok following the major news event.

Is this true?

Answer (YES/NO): NO